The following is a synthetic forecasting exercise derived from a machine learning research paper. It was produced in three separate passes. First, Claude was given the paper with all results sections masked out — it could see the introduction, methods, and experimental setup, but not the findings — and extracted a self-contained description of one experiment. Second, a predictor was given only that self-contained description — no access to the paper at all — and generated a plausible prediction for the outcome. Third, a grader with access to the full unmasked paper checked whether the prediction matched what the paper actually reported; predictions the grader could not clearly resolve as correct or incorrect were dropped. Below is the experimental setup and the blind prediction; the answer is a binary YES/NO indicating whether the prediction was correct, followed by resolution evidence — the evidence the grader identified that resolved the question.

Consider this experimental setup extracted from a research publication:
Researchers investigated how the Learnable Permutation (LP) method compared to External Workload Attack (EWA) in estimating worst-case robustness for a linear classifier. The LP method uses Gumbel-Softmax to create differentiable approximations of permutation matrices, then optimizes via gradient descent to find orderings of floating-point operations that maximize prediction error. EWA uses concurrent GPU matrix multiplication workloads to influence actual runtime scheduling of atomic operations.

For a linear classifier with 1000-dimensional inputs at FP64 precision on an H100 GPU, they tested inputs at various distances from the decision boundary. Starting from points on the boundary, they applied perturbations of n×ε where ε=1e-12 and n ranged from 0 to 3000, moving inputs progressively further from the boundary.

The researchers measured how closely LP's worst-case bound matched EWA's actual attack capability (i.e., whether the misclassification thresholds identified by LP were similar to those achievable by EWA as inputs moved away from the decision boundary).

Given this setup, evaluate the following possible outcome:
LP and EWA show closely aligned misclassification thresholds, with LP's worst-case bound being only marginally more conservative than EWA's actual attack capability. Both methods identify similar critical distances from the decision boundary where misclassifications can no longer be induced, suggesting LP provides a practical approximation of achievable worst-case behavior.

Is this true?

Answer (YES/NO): YES